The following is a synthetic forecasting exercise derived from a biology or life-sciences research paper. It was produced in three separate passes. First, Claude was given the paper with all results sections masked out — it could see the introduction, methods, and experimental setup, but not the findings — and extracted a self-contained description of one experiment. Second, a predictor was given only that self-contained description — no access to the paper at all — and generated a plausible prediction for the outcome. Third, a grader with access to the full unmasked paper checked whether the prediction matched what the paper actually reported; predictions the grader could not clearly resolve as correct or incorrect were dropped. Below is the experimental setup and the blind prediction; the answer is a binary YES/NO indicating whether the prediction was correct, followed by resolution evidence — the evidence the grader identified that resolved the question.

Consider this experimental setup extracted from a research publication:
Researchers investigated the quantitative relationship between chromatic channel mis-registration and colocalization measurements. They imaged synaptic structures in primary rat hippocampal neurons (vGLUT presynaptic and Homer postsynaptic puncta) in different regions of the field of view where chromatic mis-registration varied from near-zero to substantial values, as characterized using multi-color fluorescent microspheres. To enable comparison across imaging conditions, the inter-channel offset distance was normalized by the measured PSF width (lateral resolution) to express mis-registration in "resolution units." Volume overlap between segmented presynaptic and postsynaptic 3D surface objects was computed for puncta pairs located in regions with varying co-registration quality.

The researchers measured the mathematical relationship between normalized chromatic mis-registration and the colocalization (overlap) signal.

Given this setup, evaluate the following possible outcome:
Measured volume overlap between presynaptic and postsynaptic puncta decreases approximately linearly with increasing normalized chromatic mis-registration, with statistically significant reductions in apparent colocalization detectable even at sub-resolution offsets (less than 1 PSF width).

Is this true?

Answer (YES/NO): NO